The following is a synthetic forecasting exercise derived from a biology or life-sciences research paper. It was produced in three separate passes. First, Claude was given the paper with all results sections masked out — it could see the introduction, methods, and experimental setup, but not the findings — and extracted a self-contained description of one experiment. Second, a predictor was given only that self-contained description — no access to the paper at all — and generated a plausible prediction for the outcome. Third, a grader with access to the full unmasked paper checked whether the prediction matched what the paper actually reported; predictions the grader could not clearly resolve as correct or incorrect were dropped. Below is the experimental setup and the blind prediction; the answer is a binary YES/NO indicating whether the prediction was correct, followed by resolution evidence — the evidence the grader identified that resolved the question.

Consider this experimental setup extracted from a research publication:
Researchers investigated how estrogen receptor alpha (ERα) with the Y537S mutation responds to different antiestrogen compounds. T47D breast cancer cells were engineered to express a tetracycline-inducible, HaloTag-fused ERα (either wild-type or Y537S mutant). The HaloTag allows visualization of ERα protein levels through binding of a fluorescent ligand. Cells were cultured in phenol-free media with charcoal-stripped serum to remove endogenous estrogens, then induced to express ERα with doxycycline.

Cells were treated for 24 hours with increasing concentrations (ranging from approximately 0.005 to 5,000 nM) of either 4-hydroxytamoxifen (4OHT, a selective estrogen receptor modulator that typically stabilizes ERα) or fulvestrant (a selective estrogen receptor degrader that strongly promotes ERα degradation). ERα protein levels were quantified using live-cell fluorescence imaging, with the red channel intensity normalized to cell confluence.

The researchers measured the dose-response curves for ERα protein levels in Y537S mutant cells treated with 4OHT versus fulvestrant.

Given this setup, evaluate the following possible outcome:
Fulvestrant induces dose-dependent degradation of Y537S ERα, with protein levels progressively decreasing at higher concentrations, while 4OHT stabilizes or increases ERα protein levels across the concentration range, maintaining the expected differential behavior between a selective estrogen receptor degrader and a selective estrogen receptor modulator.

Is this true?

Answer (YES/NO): YES